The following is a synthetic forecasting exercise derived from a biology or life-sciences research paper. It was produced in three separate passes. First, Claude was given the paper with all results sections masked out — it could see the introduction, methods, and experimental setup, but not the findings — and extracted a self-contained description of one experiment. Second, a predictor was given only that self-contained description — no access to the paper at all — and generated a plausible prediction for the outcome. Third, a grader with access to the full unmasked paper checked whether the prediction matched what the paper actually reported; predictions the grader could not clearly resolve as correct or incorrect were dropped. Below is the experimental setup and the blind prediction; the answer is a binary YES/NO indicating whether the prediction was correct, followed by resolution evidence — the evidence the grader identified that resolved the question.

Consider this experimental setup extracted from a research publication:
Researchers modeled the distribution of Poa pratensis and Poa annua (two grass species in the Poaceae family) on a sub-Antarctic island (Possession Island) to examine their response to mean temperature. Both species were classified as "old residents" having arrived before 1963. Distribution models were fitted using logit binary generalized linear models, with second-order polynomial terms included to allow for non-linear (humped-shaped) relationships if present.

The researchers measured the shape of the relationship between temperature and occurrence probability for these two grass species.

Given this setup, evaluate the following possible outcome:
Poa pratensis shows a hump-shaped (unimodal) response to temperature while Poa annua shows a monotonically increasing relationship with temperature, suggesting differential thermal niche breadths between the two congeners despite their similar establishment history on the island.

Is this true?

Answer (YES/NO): NO